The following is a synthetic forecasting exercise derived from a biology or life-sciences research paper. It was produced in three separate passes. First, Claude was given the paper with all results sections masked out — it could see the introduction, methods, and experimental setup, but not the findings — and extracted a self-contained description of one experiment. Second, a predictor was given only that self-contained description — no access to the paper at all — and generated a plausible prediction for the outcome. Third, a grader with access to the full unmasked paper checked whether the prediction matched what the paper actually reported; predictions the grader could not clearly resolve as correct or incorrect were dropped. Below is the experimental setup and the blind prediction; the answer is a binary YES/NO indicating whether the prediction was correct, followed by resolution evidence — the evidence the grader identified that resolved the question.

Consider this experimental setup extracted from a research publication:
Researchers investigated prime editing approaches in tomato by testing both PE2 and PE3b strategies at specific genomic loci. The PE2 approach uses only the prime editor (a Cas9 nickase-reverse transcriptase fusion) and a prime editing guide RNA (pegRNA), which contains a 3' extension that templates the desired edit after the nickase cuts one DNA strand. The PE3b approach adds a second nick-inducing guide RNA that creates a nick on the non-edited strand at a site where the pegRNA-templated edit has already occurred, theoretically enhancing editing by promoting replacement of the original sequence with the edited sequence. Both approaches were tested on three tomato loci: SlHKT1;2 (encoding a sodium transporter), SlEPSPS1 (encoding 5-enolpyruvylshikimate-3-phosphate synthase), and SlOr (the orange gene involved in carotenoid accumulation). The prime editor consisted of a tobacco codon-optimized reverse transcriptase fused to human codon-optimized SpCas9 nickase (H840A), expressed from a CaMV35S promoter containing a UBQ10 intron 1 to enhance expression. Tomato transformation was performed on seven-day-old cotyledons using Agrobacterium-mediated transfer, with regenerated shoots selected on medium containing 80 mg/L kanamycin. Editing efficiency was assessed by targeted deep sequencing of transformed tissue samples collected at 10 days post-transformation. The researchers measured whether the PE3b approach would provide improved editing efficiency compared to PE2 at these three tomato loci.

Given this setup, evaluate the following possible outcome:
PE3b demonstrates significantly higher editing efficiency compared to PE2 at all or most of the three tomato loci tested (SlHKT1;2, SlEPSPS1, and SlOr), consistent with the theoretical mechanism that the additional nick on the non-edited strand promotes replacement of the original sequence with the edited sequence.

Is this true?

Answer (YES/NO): NO